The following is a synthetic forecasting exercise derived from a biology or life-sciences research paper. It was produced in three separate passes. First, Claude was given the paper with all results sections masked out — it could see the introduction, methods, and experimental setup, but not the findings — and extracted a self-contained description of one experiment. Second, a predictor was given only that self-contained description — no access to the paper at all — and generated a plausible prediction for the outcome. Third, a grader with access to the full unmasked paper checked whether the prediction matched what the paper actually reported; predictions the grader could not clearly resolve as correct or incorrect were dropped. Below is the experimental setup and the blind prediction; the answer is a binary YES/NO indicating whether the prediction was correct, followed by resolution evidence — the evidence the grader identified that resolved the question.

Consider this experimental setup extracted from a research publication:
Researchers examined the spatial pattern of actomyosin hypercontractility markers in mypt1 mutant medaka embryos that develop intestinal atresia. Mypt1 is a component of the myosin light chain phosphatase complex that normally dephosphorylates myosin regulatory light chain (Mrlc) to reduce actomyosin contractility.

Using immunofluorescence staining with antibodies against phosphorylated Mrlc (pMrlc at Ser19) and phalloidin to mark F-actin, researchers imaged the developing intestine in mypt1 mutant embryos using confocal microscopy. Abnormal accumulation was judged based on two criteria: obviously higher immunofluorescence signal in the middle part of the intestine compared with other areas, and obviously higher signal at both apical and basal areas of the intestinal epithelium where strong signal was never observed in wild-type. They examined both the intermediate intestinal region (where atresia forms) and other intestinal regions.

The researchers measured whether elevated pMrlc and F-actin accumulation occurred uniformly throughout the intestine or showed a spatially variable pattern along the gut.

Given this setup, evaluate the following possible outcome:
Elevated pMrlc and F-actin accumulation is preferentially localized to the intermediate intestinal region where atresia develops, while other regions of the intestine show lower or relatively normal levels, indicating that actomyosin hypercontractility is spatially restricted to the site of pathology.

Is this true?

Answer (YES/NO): YES